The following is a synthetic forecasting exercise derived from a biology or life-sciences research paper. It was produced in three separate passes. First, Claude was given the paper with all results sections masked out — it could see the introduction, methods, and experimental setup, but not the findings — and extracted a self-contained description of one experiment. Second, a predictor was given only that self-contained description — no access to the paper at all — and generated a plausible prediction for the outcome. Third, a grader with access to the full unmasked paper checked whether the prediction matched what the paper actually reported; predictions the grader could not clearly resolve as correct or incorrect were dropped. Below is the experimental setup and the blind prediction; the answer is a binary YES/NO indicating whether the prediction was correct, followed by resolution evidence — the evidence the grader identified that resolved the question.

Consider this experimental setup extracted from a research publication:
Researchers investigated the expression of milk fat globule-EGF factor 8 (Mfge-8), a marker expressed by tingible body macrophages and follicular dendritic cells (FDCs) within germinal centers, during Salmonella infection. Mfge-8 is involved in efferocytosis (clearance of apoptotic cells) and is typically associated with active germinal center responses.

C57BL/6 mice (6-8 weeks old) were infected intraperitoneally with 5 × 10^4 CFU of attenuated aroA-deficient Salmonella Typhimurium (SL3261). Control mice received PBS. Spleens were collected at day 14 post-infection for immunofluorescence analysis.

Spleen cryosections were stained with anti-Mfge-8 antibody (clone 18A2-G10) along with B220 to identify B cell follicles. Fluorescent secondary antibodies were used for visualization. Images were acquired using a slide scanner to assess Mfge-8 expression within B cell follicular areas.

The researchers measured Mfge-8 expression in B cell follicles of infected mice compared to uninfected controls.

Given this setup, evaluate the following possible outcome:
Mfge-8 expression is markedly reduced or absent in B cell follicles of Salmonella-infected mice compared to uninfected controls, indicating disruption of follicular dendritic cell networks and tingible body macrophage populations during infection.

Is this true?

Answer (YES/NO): YES